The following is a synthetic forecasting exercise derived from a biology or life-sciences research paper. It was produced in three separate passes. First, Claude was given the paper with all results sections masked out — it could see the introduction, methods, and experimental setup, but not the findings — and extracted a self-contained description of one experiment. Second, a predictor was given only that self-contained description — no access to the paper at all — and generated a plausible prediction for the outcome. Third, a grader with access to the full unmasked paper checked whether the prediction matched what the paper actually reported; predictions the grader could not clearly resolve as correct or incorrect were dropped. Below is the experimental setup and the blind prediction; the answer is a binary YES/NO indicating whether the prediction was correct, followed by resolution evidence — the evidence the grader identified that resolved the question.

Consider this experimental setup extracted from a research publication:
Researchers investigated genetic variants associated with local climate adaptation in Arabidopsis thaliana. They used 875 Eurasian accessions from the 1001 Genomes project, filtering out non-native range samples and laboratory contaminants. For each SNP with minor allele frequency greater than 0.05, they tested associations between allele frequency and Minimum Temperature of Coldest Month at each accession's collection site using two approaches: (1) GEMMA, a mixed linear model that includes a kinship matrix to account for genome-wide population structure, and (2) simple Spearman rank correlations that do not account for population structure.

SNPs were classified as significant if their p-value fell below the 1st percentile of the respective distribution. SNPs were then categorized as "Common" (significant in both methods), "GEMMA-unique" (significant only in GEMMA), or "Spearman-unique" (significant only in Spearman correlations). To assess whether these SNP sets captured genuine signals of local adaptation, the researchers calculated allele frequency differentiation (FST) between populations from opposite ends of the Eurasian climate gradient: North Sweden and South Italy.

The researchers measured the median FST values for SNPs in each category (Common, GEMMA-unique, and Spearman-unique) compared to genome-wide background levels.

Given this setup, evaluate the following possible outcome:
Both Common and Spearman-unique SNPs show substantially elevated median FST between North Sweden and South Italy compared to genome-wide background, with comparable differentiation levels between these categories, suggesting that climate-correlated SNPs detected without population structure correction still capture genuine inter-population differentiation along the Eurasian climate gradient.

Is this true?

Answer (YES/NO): YES